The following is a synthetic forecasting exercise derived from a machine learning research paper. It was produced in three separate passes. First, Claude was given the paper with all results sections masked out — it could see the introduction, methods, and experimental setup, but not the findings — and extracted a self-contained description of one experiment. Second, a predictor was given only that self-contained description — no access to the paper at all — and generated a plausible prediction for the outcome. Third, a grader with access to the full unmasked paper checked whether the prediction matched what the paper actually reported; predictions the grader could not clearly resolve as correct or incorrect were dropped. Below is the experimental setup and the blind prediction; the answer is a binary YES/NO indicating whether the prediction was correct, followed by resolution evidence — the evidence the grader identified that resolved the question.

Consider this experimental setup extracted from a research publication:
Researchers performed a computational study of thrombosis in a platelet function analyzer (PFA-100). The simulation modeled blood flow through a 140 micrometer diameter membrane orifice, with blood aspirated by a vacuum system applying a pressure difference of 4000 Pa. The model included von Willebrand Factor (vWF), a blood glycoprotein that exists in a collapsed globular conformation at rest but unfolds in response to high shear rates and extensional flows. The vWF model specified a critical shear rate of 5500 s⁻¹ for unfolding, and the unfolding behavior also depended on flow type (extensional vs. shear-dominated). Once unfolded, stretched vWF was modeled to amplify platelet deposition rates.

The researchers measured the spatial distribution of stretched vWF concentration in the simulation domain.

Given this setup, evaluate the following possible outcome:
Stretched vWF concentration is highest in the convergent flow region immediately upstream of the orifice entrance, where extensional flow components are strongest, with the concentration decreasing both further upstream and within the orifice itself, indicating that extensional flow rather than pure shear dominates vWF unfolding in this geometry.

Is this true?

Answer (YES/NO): NO